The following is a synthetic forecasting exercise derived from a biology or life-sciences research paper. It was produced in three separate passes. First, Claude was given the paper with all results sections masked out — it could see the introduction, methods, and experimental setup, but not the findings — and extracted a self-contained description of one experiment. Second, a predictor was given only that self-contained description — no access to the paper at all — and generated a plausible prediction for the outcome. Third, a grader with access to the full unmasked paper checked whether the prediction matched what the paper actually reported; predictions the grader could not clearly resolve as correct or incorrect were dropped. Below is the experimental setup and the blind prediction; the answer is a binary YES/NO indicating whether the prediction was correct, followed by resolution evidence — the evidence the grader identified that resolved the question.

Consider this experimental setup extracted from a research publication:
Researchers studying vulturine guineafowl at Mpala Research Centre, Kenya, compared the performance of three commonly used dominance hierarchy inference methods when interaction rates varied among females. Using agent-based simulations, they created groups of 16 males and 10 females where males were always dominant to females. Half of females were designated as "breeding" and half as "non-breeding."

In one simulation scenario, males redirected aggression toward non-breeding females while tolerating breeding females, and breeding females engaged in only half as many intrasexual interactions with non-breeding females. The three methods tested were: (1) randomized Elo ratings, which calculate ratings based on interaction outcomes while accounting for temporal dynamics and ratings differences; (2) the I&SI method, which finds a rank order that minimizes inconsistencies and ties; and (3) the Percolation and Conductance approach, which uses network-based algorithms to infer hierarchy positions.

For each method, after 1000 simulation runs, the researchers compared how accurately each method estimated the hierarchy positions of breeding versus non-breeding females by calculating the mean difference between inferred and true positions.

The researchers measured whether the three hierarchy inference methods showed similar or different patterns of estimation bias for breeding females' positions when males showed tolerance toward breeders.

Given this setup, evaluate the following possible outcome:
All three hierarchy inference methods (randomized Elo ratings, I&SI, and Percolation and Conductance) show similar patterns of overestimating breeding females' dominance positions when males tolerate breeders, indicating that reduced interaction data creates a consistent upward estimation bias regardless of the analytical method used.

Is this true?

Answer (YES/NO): NO